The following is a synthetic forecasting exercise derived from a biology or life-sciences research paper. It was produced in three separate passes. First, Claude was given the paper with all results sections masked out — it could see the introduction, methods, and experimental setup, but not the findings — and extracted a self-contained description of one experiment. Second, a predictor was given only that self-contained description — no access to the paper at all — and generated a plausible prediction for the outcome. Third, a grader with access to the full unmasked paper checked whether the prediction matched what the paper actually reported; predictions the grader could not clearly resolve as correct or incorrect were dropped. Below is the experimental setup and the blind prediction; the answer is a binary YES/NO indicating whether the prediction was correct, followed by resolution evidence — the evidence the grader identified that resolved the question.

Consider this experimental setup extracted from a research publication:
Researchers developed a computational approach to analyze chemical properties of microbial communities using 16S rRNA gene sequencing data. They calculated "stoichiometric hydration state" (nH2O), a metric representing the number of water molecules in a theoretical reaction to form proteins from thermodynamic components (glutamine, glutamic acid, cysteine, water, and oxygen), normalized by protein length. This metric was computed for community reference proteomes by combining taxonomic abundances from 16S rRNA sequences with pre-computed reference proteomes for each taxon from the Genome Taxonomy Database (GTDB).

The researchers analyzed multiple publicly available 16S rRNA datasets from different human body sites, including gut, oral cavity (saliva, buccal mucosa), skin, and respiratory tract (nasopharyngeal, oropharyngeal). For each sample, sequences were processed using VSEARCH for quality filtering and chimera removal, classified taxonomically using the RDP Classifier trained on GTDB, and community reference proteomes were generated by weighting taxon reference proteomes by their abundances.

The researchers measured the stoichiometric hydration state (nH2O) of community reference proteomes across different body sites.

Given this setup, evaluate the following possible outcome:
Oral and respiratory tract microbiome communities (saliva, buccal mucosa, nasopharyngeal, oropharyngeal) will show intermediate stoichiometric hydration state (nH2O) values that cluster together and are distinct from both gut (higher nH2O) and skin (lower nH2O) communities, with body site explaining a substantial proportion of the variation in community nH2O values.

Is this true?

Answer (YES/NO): NO